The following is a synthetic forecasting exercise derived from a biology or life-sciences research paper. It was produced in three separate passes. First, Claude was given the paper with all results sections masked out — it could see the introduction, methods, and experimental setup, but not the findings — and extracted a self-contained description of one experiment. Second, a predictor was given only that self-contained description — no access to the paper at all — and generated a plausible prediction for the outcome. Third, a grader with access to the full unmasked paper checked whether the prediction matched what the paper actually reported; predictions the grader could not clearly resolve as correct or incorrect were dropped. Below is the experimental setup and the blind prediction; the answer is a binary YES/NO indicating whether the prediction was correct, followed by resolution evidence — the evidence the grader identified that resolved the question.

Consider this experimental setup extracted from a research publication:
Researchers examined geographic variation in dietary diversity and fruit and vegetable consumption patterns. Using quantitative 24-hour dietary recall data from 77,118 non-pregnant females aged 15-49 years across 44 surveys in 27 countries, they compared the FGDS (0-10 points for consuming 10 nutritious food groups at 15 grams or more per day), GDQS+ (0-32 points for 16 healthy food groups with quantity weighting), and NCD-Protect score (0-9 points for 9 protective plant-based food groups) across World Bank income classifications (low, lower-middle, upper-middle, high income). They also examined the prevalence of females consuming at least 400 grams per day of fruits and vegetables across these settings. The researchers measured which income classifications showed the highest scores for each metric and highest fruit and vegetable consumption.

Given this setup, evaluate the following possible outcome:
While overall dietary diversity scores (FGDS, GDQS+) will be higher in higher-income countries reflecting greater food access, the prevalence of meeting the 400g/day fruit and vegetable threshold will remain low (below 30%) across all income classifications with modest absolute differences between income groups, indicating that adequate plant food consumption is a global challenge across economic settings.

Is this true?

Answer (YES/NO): NO